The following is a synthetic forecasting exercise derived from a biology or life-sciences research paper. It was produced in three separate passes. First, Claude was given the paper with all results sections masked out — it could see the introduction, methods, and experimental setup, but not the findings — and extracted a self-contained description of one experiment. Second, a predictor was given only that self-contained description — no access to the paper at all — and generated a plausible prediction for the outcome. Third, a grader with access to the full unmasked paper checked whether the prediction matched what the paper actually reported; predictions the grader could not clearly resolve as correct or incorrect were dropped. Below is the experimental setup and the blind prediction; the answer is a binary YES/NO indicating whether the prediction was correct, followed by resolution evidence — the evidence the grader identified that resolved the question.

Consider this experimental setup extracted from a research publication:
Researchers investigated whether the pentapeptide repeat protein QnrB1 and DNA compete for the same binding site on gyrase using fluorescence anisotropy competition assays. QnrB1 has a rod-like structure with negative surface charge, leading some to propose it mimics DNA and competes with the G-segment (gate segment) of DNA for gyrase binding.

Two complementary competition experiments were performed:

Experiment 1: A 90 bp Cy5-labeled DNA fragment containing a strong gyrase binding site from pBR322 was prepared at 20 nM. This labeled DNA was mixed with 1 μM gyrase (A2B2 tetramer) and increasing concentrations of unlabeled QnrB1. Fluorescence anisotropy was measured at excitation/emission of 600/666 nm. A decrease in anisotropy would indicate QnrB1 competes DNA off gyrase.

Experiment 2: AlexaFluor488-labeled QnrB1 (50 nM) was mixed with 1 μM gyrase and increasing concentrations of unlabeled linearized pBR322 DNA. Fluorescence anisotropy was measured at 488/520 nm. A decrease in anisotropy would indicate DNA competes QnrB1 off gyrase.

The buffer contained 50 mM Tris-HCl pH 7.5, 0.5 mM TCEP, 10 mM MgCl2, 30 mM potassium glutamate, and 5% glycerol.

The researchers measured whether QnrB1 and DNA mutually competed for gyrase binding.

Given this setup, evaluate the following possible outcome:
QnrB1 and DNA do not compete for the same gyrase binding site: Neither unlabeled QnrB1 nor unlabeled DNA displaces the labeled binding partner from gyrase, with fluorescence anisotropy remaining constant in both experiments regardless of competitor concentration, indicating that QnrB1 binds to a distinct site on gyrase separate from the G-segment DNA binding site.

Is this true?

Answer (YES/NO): NO